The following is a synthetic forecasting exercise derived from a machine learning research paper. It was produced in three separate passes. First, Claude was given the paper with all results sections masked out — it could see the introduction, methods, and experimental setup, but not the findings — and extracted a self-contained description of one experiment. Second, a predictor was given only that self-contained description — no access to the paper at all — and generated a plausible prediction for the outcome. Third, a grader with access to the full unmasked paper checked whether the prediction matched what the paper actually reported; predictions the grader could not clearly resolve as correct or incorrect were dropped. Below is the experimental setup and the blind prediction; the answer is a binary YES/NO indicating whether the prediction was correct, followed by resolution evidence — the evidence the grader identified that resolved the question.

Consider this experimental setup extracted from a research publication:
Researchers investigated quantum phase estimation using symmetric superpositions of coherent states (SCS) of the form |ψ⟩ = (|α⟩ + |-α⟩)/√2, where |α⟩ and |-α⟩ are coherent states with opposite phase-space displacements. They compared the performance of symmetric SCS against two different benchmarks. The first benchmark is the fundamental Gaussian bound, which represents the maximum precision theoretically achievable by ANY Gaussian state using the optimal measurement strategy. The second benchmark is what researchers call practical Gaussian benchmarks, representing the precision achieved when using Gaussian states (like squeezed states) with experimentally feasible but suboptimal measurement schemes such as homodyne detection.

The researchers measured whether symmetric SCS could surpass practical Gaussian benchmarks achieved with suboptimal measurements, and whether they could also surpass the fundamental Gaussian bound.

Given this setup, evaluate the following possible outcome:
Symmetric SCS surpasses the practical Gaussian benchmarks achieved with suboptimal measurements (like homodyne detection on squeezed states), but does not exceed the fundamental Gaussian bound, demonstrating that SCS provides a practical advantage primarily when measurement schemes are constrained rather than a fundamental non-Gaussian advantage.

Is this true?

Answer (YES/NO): YES